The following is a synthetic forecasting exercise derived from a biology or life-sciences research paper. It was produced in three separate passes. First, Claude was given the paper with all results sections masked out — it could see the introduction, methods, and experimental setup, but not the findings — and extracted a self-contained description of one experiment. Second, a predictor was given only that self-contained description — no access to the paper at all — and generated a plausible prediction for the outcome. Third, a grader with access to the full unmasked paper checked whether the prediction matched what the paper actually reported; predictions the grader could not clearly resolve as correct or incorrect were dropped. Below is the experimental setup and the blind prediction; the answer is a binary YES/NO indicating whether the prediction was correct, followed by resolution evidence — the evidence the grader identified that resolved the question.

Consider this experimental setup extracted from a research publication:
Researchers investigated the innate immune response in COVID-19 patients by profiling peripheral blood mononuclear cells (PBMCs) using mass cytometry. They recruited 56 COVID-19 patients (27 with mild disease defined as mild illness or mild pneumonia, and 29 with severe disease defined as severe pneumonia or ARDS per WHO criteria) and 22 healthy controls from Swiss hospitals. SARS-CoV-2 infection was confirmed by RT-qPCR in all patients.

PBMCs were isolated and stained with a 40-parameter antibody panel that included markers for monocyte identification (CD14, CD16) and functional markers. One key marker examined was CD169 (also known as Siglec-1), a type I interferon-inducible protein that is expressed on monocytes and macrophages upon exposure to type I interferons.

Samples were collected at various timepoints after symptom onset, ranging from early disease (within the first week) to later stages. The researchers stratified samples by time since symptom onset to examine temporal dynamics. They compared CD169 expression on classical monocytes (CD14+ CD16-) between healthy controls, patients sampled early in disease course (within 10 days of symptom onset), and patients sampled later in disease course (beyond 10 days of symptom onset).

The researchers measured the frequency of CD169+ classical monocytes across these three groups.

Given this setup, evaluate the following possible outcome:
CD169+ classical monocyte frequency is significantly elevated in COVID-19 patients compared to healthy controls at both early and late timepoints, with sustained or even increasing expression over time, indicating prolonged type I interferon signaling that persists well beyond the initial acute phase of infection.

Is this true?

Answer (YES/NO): NO